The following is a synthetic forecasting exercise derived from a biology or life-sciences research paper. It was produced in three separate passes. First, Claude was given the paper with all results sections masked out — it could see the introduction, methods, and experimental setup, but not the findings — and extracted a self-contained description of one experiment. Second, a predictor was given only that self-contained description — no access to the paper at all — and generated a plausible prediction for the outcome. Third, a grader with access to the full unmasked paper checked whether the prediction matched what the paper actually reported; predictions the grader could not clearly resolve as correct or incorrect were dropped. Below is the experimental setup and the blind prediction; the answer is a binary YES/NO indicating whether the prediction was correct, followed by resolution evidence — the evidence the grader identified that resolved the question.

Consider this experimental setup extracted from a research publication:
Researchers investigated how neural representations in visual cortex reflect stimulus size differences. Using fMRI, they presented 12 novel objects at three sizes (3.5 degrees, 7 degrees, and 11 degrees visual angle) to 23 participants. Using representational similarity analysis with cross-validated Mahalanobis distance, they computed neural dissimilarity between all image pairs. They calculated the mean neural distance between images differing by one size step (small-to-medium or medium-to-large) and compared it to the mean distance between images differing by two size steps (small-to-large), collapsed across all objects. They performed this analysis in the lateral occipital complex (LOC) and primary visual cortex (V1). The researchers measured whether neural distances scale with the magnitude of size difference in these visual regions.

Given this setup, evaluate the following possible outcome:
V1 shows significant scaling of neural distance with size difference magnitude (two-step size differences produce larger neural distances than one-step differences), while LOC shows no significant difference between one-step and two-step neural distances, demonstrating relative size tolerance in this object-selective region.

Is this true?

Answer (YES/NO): NO